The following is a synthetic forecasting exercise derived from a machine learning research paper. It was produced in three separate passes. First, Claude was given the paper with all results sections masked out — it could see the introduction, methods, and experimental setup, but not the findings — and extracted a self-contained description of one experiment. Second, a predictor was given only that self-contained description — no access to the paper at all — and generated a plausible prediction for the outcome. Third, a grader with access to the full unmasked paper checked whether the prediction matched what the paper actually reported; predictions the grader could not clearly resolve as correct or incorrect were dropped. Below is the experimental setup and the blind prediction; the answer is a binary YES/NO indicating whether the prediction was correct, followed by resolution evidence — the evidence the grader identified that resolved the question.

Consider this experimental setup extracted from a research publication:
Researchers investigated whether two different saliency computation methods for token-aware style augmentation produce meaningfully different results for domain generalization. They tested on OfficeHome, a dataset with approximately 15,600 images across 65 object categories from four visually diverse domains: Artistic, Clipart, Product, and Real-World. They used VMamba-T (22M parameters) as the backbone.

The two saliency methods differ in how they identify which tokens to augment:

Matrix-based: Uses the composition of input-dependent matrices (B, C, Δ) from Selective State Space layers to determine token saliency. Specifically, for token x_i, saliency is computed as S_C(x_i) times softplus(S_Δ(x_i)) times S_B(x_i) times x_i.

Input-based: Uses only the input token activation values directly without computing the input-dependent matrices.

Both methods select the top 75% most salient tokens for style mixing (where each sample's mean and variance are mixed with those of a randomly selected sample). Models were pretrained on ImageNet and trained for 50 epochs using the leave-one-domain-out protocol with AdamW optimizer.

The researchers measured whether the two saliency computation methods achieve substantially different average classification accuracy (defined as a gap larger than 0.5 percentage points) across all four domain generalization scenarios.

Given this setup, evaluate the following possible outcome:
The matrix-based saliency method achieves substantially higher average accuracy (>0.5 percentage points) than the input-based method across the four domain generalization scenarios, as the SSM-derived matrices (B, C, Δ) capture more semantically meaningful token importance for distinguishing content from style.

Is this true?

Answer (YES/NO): NO